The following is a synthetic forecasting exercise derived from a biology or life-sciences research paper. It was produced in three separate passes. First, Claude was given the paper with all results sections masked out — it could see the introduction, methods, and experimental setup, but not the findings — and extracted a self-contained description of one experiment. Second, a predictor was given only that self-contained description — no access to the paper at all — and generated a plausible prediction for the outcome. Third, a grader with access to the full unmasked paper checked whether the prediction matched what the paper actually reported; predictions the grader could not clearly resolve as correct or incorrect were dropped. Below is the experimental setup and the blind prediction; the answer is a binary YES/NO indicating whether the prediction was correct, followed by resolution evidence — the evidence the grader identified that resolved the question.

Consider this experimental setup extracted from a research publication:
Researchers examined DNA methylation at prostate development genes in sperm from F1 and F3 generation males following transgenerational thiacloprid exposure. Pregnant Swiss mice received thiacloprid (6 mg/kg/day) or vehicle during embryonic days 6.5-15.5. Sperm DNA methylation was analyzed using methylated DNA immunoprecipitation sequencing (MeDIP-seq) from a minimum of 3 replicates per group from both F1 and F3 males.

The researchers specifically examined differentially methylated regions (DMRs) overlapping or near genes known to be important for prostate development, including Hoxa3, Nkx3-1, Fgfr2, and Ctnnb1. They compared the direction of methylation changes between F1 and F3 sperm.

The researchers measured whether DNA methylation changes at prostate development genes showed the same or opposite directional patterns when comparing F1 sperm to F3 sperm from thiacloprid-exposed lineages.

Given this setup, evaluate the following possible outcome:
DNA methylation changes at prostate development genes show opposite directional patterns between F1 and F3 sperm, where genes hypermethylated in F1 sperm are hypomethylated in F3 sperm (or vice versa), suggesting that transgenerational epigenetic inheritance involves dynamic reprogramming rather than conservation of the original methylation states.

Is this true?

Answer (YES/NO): YES